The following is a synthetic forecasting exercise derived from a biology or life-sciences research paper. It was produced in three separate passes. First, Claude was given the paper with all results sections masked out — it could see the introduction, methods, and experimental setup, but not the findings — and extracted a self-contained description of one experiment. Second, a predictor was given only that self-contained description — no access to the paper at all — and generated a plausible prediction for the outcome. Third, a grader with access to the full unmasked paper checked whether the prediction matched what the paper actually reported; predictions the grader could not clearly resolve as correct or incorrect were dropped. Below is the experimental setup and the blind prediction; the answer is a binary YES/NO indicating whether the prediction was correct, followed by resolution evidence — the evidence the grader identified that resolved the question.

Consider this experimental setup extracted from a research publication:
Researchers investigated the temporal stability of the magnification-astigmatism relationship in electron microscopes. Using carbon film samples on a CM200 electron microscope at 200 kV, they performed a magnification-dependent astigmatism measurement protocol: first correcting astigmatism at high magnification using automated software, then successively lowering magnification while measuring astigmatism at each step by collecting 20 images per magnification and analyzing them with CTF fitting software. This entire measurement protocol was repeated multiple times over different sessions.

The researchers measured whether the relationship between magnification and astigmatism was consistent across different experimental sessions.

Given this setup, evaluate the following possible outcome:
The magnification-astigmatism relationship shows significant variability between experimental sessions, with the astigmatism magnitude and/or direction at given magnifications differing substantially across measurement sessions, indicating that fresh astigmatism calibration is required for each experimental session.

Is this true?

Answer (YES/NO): YES